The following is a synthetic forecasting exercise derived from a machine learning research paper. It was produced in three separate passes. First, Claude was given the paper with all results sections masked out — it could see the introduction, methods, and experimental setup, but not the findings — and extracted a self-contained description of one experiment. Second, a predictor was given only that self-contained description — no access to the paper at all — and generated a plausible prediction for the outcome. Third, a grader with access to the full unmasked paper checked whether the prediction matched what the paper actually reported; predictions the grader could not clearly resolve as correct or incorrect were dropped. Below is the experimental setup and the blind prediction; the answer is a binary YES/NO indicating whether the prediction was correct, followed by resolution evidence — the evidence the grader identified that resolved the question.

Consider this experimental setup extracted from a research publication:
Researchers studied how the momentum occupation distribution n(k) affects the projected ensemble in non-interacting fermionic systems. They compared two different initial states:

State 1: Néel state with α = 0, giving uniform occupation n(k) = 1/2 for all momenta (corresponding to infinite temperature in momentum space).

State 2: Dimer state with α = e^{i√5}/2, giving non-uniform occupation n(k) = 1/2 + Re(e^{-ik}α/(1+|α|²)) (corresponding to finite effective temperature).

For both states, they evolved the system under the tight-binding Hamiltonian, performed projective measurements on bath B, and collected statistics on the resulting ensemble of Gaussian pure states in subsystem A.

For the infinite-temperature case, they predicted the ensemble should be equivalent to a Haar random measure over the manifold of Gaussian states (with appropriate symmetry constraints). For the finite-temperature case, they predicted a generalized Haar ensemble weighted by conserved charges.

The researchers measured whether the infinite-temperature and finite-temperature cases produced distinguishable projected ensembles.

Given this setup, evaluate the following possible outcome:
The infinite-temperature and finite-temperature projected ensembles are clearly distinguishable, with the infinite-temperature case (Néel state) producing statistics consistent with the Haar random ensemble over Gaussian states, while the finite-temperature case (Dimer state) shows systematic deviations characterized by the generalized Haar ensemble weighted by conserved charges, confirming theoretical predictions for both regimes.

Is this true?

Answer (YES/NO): YES